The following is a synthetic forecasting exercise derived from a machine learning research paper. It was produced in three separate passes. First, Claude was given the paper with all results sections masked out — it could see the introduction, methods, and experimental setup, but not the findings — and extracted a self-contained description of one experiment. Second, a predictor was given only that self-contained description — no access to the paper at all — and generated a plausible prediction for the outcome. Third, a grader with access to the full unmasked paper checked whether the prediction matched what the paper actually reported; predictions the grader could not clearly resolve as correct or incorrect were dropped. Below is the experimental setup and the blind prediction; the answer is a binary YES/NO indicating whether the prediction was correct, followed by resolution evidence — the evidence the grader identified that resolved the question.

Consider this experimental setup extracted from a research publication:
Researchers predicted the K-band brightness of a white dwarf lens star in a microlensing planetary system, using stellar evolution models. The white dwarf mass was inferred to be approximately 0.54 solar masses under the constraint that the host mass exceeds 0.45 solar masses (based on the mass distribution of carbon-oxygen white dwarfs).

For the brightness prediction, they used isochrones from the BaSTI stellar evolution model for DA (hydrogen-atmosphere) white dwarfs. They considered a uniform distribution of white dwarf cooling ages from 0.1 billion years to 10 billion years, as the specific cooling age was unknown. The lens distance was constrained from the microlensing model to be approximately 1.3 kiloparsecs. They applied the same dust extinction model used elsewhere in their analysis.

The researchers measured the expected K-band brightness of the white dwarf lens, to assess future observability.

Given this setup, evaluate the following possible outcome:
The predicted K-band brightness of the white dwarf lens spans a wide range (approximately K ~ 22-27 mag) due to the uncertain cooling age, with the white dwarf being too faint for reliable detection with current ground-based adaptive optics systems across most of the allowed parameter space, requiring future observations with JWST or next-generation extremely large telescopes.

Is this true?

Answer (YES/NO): NO